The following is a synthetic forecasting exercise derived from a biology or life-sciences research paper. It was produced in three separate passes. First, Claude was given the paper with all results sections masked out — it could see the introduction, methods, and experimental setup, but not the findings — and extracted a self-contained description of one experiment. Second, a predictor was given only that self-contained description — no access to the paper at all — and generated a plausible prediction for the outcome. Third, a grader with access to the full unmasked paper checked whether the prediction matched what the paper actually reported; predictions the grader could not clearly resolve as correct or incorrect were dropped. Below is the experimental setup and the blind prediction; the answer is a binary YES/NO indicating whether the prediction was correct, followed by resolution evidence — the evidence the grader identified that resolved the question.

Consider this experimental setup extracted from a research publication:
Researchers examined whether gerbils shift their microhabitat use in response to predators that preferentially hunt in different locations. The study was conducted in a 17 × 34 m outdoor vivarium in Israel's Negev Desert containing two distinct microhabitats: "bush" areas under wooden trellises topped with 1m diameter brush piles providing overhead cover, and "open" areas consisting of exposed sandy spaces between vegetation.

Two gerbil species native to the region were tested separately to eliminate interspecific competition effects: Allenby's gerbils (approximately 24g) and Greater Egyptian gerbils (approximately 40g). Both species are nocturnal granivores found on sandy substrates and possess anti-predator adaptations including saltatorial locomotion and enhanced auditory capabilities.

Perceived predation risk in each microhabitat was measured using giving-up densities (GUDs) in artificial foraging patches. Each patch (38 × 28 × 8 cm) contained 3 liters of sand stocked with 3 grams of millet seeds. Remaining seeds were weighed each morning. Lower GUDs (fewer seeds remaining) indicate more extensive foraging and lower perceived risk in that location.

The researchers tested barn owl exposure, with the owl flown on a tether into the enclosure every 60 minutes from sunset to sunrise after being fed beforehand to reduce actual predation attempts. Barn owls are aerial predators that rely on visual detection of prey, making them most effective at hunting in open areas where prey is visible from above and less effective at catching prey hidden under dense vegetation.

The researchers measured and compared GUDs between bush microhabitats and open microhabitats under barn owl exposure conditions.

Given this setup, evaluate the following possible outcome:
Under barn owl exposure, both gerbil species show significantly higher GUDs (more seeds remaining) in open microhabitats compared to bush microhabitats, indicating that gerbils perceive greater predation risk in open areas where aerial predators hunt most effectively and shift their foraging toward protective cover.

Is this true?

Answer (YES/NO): NO